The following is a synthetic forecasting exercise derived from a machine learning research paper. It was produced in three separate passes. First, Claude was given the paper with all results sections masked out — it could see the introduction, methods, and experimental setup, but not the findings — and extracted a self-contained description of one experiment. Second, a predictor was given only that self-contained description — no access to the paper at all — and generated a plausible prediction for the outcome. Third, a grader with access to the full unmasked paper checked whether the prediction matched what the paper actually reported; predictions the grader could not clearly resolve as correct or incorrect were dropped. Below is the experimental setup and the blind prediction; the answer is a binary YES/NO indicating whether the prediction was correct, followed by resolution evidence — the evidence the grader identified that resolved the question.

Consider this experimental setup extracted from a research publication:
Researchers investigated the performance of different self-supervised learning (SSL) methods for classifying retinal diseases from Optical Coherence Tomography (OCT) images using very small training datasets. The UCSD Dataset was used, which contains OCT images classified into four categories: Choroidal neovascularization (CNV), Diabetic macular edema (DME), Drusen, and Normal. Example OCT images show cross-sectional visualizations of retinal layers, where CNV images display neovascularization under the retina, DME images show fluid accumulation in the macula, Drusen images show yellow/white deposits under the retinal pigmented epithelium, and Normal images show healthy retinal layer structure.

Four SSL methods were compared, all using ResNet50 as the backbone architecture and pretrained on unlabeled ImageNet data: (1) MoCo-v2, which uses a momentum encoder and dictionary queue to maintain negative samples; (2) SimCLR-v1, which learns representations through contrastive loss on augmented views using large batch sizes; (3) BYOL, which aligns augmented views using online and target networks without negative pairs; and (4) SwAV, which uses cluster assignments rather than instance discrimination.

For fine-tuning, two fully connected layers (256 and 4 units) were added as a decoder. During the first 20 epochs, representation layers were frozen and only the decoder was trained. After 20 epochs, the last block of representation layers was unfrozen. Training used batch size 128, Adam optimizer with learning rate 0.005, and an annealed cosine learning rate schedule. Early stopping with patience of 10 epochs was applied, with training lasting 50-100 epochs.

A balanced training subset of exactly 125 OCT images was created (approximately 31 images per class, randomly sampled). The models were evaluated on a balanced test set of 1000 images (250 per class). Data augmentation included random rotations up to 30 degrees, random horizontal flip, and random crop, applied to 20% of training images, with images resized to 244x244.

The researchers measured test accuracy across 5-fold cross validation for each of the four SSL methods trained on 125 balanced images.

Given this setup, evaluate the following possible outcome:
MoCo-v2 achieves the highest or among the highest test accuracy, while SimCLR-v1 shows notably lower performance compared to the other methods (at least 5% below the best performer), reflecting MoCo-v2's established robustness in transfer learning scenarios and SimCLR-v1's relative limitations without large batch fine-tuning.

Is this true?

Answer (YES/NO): NO